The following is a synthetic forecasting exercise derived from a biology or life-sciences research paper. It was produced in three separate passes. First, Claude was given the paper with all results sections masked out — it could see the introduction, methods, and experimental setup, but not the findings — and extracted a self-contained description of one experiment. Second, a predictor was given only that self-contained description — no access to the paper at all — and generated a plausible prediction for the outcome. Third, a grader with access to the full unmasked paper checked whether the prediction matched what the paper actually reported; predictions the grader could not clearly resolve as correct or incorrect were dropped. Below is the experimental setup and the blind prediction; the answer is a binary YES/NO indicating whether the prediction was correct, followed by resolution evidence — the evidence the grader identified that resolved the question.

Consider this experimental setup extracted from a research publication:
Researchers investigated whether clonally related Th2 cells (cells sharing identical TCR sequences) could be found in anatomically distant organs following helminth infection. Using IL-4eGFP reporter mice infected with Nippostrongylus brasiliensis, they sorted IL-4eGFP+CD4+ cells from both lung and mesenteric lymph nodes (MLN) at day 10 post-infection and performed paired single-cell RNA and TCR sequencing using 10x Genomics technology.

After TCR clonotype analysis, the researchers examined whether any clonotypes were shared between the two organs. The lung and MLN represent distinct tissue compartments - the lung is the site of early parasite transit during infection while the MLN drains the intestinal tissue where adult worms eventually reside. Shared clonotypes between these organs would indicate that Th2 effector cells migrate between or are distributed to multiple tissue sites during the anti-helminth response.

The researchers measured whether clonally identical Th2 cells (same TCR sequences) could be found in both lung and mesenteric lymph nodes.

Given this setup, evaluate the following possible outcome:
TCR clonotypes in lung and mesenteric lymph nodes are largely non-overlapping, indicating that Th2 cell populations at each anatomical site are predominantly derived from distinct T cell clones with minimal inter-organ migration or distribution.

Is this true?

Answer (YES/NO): NO